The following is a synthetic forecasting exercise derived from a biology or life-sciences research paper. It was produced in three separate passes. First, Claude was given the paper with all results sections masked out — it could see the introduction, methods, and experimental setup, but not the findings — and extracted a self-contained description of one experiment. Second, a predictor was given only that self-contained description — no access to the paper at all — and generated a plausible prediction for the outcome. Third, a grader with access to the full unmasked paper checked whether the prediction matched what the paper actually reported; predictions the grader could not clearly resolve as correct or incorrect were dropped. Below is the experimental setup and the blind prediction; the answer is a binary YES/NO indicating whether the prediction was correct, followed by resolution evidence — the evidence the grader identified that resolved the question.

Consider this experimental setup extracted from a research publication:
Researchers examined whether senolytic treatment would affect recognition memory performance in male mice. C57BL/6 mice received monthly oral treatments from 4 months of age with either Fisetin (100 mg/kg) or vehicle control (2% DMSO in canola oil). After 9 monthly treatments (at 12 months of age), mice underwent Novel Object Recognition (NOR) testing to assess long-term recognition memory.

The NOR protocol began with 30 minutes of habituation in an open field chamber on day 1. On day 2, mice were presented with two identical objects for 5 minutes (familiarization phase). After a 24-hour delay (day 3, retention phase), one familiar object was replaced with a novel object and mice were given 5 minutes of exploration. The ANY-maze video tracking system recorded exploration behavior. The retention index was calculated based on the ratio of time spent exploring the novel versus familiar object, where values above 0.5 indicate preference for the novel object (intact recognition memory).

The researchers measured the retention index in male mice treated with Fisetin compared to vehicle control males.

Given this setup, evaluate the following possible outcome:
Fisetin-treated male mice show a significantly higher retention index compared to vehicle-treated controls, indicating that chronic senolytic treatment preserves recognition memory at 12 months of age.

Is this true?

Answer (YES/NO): NO